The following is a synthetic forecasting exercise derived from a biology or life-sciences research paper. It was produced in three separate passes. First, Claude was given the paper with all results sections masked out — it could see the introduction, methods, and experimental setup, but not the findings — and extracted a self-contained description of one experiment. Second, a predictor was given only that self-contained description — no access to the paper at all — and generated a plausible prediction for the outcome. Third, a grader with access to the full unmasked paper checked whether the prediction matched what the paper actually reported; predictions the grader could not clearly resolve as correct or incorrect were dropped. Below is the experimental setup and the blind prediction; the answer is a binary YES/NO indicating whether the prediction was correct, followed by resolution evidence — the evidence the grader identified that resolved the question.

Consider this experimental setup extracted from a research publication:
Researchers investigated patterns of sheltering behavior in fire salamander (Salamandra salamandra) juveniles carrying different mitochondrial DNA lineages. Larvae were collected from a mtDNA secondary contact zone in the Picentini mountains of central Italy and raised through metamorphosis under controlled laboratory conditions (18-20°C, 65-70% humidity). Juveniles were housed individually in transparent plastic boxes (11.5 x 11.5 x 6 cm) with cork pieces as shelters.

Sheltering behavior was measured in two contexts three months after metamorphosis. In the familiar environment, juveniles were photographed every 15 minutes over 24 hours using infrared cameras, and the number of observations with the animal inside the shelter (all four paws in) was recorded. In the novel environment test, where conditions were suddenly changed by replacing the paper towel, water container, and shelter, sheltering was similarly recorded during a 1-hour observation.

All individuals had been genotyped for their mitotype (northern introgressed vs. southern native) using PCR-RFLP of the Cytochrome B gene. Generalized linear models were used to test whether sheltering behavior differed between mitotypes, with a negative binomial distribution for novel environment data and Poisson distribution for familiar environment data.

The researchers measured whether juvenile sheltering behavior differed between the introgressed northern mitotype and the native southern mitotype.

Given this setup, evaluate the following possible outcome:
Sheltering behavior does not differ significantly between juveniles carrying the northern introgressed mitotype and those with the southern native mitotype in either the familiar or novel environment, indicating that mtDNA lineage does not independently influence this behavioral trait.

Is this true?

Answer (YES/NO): NO